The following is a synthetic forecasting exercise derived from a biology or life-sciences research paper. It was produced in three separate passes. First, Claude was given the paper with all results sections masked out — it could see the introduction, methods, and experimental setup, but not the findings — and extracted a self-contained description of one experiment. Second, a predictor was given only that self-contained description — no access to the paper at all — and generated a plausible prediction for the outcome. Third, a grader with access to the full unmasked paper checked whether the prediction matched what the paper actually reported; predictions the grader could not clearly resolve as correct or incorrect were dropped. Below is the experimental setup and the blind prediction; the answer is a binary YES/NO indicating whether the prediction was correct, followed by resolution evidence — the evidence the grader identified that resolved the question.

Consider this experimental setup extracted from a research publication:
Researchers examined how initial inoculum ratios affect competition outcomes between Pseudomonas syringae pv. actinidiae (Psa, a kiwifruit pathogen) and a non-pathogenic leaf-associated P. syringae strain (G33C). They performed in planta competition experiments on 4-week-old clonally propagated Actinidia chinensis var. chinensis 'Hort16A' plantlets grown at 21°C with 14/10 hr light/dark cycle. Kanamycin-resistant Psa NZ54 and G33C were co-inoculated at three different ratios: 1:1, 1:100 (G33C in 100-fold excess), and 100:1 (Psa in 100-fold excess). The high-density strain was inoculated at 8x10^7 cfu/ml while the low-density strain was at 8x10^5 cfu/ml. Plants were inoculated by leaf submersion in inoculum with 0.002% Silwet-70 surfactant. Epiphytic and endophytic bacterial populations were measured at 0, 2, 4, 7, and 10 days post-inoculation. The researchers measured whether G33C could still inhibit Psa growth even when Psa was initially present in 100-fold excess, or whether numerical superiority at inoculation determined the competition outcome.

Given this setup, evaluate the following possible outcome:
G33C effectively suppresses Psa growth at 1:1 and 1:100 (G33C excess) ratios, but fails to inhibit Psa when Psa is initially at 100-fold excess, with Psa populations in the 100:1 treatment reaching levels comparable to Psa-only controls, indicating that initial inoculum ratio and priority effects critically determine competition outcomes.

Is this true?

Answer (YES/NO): YES